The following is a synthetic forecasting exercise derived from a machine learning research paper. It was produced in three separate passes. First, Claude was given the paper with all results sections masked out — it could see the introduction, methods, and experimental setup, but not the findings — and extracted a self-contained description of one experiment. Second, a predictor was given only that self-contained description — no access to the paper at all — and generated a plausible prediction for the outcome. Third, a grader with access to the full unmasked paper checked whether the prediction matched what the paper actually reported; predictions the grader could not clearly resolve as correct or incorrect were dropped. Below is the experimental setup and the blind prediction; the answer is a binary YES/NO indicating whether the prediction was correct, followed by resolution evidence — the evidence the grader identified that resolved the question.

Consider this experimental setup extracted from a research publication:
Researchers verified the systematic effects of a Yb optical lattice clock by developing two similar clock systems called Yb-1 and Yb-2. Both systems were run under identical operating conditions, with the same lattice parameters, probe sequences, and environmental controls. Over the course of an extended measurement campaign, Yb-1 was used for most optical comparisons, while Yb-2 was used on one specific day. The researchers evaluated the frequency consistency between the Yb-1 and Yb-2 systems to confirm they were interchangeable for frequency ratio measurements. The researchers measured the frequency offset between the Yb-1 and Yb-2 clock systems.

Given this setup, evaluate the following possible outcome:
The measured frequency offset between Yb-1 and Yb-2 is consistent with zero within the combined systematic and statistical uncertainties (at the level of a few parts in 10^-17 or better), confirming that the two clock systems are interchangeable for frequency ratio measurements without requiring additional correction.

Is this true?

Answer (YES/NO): YES